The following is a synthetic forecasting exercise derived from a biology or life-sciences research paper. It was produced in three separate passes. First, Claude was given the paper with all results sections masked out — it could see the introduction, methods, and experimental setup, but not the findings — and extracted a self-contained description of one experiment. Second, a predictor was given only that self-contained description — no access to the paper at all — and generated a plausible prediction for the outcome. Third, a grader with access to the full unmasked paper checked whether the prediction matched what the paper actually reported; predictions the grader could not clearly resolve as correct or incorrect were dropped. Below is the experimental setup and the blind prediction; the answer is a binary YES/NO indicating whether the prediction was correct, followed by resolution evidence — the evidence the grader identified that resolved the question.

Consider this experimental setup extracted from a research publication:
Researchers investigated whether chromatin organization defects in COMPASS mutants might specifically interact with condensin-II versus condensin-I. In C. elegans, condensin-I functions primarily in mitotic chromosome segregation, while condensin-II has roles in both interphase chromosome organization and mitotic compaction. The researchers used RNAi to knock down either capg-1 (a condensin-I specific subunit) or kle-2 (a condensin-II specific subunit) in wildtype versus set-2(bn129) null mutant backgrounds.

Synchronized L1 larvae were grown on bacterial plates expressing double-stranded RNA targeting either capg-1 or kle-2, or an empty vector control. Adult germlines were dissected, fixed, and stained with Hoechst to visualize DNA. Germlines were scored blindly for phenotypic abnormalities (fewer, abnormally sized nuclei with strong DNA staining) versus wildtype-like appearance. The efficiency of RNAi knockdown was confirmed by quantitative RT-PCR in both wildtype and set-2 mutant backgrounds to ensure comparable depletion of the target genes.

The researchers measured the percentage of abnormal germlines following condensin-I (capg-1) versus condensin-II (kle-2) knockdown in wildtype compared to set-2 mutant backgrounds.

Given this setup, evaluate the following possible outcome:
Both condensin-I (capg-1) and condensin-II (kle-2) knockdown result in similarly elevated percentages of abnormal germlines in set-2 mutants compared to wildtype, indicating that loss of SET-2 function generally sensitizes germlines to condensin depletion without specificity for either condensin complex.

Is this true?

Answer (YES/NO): NO